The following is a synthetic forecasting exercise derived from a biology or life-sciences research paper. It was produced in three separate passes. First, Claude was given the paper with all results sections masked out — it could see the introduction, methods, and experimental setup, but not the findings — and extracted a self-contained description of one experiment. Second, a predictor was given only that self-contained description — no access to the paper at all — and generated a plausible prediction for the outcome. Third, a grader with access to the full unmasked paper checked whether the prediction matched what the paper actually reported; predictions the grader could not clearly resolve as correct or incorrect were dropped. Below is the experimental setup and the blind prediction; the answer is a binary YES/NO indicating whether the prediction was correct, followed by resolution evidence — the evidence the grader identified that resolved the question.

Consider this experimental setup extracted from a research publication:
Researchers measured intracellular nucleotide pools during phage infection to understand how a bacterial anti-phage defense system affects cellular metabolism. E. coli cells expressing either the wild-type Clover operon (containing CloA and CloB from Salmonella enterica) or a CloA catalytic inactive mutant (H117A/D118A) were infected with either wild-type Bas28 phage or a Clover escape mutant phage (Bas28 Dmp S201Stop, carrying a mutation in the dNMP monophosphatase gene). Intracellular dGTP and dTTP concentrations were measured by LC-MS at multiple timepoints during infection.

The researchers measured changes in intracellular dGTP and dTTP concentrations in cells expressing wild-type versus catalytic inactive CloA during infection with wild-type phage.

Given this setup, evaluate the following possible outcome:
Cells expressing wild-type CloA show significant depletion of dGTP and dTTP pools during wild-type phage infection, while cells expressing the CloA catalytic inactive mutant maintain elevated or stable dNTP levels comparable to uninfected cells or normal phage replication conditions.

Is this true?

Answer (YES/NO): NO